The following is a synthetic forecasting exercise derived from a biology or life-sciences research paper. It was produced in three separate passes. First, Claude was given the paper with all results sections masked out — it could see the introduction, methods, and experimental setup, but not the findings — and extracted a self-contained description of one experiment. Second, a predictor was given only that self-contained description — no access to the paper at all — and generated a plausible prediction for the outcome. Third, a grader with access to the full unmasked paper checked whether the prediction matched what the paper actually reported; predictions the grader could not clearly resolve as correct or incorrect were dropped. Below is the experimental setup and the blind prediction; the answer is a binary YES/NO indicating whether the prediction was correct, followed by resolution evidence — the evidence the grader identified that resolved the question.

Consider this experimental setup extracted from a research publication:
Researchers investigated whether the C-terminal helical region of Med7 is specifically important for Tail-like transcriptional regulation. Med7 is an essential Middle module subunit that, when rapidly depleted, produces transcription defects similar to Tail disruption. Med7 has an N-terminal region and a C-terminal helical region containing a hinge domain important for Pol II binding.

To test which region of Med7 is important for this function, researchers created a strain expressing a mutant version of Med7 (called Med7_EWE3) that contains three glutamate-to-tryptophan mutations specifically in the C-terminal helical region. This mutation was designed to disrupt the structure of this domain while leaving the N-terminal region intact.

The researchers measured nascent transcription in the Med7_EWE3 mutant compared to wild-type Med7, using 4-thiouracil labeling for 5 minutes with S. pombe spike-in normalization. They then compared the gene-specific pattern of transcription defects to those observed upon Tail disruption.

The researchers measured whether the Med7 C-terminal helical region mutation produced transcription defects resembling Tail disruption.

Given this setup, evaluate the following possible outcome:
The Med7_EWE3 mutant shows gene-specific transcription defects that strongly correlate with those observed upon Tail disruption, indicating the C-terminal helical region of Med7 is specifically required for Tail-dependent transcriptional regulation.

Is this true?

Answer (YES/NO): NO